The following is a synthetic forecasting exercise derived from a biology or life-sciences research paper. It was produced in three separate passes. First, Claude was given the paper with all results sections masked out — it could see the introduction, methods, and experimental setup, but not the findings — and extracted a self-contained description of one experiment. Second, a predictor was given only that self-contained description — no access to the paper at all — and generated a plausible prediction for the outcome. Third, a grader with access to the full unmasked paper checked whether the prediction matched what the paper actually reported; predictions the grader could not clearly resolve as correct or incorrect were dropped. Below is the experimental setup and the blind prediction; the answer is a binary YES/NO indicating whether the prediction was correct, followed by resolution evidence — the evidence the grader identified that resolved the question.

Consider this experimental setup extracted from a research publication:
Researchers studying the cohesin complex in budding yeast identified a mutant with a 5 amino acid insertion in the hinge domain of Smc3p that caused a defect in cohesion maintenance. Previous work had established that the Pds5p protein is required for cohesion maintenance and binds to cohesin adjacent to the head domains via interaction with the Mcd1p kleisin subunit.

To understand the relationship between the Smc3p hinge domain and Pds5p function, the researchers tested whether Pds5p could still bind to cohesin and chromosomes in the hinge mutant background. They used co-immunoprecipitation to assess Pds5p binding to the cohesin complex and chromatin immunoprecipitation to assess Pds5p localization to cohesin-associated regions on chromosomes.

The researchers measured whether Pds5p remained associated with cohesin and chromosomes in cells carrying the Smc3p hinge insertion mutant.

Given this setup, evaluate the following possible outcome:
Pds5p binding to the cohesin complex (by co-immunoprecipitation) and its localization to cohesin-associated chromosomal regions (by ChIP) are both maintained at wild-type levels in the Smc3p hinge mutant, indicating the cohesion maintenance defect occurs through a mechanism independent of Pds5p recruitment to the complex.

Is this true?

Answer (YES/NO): YES